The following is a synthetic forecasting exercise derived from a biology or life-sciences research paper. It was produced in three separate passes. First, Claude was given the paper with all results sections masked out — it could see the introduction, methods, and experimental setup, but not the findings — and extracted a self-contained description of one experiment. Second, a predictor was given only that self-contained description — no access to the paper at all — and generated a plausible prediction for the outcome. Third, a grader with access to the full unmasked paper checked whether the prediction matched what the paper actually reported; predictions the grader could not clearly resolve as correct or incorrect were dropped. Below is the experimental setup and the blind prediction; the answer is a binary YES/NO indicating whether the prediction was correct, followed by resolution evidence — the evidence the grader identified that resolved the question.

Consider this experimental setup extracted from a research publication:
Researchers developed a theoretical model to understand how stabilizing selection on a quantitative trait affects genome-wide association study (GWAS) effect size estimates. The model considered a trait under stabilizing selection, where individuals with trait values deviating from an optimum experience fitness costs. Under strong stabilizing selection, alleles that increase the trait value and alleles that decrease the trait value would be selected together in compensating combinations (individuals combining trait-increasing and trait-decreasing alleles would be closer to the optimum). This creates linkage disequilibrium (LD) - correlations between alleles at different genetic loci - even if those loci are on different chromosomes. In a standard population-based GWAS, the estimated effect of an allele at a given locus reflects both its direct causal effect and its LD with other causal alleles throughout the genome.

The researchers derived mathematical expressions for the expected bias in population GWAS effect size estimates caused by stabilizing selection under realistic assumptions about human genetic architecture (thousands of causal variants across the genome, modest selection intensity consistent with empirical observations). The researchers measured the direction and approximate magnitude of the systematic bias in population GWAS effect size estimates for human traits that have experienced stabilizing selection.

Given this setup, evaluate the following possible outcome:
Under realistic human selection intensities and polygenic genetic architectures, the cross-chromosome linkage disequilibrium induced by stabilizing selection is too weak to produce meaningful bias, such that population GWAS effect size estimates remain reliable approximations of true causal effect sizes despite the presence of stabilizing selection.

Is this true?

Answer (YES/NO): NO